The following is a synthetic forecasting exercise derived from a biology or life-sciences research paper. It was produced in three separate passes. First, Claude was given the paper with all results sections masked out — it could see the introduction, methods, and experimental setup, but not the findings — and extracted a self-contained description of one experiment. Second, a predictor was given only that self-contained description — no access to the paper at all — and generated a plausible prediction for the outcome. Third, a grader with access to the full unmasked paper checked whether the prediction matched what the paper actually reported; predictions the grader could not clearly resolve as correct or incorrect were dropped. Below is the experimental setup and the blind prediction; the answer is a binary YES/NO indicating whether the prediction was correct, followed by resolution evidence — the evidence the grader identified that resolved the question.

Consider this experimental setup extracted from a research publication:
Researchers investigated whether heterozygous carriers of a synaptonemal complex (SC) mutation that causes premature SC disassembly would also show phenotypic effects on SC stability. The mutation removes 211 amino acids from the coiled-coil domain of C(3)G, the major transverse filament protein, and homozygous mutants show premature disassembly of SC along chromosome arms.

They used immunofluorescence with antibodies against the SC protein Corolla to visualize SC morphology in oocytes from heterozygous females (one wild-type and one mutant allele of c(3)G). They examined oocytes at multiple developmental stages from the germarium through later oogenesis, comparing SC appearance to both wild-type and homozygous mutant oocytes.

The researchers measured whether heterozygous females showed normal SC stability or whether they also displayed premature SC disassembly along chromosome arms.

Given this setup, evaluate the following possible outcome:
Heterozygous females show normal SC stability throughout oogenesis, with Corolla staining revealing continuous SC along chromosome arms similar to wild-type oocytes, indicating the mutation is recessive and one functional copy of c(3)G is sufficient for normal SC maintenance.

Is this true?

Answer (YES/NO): NO